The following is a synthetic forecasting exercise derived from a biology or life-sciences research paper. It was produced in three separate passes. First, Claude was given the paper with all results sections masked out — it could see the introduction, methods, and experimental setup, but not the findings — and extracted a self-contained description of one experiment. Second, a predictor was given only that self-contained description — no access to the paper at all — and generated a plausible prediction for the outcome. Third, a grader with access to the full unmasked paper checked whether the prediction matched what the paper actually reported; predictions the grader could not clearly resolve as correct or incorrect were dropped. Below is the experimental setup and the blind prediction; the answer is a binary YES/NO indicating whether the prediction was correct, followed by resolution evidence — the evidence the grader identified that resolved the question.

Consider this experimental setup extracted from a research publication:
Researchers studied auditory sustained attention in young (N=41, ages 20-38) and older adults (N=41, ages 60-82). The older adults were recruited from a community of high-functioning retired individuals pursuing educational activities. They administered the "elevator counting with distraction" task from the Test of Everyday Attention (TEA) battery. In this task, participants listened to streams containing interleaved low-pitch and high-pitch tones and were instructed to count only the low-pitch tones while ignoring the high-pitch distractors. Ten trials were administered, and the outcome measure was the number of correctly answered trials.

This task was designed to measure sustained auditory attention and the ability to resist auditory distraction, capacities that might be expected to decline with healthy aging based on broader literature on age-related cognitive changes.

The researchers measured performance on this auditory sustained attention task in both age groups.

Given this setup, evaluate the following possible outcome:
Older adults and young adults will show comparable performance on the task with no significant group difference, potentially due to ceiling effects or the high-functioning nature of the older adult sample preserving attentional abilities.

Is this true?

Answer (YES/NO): YES